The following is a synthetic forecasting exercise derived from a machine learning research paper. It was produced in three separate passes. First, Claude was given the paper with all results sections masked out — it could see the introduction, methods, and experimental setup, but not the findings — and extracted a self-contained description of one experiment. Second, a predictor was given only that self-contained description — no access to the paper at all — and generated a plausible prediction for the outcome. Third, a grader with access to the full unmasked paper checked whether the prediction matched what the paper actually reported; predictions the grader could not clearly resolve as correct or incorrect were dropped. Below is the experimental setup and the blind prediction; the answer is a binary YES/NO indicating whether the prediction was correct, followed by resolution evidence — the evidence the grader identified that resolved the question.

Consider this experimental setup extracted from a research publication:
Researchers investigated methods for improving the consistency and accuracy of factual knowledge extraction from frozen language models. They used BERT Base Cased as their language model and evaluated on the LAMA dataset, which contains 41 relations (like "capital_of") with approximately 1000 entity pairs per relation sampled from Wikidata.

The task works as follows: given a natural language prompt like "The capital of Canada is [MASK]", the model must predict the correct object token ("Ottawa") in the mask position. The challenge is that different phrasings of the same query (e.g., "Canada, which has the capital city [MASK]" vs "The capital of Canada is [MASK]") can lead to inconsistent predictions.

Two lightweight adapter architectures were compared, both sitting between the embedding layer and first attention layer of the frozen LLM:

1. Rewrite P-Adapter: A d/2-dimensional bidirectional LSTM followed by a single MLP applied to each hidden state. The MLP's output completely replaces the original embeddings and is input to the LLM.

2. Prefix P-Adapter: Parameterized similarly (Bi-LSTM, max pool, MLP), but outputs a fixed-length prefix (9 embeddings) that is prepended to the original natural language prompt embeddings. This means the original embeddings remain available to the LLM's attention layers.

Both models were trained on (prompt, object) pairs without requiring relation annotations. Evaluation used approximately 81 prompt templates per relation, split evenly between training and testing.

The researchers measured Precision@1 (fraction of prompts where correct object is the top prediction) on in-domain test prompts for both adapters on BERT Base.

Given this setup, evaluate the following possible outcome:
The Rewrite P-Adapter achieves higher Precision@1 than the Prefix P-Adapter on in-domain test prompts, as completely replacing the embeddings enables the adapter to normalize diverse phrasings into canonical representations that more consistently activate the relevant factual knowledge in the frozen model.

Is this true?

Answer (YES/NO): NO